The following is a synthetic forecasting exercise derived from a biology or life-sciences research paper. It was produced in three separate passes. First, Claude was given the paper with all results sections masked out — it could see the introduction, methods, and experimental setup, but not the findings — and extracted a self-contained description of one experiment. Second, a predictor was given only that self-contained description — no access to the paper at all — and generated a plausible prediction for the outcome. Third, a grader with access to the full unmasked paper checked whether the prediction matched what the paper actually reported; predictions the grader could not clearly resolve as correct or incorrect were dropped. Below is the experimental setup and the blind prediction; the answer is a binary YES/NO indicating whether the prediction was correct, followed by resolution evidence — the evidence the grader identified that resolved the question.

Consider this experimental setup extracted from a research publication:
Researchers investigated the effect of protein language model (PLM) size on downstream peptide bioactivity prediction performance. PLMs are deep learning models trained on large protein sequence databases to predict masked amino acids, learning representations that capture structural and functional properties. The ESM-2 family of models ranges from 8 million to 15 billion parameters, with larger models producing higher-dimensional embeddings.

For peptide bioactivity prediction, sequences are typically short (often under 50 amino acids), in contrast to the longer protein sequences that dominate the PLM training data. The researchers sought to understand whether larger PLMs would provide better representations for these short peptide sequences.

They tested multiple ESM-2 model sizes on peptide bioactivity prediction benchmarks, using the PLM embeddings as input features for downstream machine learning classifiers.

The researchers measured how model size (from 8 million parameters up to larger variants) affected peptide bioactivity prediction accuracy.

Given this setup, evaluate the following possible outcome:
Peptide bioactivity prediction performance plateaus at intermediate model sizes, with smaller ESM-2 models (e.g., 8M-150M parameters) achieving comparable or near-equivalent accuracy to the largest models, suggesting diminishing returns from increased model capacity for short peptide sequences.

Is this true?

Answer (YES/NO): NO